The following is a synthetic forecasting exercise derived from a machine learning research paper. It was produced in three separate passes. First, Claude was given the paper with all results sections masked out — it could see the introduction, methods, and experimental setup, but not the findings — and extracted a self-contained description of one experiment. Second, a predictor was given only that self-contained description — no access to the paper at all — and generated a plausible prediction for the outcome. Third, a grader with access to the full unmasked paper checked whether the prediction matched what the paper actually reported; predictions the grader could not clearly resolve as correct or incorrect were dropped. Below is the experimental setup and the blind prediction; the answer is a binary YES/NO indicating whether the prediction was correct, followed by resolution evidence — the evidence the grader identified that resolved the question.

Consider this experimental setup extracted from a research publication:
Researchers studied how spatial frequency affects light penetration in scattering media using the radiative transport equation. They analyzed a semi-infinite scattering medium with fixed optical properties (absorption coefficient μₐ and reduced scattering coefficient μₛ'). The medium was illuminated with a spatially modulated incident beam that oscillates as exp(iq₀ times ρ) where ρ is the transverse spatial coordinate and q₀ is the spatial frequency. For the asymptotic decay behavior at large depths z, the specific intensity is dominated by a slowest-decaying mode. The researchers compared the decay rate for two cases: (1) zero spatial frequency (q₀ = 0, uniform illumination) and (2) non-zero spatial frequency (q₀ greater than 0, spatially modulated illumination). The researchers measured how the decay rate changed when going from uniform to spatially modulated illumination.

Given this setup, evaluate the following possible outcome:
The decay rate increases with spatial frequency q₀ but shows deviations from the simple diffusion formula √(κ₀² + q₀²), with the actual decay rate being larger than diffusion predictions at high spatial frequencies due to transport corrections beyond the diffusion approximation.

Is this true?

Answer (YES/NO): NO